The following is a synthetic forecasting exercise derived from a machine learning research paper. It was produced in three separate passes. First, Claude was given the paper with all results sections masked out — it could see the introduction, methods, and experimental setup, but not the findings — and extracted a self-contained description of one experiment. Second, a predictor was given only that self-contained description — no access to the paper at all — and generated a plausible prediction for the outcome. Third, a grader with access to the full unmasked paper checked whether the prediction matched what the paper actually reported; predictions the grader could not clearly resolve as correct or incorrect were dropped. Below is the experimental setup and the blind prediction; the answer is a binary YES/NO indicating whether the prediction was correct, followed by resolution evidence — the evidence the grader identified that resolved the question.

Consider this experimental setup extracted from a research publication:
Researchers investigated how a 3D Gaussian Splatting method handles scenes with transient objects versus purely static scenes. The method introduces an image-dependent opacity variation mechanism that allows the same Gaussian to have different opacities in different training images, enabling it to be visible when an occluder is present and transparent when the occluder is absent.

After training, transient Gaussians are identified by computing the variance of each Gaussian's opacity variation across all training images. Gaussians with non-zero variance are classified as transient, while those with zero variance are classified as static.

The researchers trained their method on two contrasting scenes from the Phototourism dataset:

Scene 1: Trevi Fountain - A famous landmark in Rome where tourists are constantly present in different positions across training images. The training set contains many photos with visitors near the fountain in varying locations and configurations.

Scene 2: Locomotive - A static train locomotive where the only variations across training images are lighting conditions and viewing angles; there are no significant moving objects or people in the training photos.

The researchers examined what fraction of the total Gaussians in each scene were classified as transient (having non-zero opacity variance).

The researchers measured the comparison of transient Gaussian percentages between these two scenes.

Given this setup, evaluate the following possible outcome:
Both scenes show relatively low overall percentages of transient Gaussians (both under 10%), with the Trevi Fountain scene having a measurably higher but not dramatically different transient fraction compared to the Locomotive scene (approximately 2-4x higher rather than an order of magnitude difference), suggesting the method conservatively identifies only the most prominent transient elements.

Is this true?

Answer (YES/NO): NO